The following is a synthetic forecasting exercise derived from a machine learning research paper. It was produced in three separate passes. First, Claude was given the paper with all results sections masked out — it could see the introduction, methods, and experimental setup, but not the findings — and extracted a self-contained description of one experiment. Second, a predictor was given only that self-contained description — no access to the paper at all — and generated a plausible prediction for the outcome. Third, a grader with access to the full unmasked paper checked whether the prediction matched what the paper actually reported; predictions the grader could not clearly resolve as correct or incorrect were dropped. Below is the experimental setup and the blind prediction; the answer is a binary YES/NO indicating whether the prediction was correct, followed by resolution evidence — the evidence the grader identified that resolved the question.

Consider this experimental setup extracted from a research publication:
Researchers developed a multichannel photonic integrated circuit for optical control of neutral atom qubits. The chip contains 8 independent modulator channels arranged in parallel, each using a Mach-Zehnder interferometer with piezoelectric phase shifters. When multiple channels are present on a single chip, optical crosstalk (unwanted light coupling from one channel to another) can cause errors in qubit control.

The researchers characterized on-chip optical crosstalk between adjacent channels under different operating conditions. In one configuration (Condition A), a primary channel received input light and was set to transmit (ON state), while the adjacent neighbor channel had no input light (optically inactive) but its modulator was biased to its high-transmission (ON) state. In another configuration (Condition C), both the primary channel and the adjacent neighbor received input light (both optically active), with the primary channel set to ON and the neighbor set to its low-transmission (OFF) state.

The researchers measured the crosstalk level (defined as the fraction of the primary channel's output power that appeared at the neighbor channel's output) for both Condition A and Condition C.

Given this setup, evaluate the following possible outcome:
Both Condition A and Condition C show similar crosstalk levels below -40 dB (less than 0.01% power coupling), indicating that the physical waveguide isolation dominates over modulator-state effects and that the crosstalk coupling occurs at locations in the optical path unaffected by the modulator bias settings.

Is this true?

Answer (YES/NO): NO